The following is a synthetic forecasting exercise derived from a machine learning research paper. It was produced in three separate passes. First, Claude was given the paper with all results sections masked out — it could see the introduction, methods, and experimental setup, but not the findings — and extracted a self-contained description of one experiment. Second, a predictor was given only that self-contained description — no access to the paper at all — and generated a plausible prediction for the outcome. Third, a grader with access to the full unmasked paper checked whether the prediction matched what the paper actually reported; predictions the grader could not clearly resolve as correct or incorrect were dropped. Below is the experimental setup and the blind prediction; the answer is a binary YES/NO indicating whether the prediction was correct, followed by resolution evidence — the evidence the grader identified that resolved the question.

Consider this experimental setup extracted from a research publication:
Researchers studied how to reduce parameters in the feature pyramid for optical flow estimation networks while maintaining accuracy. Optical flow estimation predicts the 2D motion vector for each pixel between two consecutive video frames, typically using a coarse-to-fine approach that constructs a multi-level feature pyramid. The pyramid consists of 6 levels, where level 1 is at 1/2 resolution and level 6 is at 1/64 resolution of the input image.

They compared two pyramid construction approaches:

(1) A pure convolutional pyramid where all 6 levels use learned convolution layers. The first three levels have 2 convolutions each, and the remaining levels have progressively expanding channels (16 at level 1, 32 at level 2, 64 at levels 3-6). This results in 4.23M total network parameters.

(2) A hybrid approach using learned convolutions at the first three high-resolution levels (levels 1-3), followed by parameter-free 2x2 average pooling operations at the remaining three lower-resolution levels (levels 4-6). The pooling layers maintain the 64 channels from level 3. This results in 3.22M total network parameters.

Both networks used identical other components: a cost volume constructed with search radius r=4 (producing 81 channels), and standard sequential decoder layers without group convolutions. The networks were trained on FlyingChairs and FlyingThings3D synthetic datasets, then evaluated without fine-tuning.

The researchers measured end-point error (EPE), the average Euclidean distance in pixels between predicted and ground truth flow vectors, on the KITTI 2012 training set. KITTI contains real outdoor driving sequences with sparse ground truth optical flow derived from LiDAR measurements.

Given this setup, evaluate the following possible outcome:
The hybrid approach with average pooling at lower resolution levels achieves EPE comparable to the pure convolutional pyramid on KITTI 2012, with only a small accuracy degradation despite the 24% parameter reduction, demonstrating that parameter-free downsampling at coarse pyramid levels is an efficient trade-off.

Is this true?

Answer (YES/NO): NO